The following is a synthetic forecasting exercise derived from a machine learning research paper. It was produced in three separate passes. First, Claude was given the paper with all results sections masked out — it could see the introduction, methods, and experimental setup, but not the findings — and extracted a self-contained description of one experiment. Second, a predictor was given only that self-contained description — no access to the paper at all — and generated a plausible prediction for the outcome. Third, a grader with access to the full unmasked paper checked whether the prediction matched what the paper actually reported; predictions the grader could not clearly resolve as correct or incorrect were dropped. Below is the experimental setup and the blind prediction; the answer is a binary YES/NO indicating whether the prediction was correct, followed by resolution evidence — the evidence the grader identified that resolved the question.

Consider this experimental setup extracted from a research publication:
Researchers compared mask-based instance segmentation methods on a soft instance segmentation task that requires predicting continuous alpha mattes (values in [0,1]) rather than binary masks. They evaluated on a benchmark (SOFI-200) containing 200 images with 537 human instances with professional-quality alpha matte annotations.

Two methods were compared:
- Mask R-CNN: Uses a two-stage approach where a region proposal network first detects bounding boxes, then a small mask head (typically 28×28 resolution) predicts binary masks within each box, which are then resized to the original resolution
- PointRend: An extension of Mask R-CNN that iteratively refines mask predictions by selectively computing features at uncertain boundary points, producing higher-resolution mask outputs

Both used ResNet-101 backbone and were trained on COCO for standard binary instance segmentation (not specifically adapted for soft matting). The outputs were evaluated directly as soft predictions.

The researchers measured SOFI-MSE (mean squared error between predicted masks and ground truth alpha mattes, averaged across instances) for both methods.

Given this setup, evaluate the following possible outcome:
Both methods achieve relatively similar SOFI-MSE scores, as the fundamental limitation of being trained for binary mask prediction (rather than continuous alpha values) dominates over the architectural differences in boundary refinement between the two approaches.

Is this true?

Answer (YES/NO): NO